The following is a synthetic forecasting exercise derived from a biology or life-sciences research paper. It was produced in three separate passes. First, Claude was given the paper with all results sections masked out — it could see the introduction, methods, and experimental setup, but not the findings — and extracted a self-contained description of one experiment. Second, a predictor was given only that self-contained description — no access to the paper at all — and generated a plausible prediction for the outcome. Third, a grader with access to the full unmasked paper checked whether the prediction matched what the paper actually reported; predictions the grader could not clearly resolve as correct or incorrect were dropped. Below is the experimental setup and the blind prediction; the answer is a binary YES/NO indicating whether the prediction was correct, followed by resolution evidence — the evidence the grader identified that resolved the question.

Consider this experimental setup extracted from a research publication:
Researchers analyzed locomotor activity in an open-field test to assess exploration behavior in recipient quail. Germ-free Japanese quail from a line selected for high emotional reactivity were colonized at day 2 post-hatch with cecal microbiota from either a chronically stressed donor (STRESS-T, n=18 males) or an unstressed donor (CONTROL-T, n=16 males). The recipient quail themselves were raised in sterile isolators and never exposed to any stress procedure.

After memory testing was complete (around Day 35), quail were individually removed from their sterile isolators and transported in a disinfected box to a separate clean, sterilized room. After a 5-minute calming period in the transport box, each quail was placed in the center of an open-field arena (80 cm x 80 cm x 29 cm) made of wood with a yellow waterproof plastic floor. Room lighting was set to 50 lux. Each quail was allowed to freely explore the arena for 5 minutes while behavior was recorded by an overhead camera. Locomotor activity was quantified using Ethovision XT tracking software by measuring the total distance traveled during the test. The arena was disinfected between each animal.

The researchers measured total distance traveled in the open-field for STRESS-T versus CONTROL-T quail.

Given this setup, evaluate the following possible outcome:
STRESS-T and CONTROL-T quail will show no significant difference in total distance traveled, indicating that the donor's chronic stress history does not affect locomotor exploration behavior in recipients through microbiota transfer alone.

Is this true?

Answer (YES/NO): NO